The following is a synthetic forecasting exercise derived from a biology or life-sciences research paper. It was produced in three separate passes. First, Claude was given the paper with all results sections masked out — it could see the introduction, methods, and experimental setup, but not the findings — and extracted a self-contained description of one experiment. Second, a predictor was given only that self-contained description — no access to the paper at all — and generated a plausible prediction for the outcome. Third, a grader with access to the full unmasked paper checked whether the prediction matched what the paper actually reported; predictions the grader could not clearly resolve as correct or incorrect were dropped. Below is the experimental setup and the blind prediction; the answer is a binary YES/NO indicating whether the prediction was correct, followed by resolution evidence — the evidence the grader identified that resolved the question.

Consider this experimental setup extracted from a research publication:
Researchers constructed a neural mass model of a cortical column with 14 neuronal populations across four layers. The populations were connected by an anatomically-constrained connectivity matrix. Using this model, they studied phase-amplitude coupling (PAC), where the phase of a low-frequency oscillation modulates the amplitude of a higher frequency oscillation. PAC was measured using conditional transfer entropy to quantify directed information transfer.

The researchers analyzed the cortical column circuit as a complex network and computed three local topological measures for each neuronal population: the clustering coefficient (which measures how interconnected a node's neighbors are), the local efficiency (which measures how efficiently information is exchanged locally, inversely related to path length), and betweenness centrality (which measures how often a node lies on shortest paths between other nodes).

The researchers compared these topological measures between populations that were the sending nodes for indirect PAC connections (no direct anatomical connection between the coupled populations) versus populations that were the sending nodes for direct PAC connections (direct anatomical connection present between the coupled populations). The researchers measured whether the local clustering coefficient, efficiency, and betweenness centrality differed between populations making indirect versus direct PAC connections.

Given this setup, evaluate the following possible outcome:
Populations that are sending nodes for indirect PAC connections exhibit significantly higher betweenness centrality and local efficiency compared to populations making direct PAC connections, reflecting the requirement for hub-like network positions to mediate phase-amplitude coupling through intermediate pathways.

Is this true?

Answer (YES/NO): YES